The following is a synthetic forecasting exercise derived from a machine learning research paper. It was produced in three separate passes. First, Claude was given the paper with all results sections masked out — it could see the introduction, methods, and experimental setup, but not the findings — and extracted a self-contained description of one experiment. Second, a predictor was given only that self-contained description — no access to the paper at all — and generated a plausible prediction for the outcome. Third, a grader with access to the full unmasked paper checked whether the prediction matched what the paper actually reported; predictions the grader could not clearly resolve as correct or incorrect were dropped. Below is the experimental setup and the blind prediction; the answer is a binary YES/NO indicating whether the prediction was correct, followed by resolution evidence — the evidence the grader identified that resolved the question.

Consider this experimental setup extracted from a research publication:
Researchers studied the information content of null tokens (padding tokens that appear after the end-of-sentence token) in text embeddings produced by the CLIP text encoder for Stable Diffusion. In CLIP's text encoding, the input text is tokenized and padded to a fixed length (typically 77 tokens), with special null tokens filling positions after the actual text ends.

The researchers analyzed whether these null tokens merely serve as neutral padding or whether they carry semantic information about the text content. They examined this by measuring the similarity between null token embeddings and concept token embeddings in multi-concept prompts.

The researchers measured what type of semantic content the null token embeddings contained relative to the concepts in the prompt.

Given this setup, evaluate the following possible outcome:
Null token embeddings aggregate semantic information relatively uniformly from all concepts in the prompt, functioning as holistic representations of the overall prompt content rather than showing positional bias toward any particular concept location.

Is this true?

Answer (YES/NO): NO